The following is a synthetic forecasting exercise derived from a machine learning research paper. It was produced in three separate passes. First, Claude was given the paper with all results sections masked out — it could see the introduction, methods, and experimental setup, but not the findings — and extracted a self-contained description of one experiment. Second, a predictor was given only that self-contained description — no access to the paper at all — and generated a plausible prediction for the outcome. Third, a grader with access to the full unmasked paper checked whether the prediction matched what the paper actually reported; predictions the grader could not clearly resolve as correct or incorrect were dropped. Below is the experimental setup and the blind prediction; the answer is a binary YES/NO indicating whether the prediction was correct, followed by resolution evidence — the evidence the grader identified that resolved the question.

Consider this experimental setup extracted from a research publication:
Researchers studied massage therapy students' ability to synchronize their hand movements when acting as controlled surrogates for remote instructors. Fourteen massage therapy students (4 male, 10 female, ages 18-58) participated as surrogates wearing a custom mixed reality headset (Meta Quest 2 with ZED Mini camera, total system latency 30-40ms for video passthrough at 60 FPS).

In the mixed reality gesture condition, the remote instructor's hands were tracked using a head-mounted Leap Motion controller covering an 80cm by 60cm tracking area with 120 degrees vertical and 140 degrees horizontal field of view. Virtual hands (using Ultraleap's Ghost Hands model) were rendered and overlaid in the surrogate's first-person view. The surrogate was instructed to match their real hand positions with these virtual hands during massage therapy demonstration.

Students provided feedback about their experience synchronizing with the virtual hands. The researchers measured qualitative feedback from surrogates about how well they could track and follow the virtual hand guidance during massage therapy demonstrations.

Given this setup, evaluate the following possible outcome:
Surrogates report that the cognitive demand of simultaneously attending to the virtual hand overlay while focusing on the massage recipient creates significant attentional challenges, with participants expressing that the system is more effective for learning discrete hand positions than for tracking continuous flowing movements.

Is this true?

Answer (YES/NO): NO